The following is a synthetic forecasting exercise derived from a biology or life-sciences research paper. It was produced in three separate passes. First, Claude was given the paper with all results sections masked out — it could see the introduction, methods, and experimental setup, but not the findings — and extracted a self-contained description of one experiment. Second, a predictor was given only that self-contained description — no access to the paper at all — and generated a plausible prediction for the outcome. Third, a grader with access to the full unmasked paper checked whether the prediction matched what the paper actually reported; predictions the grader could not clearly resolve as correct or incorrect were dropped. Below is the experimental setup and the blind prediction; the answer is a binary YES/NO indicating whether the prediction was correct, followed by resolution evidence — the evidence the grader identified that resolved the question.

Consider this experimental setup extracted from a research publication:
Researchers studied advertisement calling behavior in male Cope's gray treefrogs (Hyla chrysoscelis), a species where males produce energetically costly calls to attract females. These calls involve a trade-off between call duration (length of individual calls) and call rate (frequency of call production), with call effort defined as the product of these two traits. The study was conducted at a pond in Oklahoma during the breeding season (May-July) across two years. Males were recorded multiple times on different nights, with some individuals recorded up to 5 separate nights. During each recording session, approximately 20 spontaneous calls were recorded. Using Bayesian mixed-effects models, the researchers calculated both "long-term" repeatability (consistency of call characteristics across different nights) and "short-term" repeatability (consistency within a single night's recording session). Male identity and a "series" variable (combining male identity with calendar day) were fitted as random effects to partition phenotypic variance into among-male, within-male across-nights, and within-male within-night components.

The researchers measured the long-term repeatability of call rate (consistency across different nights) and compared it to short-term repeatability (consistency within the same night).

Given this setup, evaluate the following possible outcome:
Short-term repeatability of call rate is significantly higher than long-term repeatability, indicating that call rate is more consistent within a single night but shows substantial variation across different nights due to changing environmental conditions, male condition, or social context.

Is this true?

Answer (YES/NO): YES